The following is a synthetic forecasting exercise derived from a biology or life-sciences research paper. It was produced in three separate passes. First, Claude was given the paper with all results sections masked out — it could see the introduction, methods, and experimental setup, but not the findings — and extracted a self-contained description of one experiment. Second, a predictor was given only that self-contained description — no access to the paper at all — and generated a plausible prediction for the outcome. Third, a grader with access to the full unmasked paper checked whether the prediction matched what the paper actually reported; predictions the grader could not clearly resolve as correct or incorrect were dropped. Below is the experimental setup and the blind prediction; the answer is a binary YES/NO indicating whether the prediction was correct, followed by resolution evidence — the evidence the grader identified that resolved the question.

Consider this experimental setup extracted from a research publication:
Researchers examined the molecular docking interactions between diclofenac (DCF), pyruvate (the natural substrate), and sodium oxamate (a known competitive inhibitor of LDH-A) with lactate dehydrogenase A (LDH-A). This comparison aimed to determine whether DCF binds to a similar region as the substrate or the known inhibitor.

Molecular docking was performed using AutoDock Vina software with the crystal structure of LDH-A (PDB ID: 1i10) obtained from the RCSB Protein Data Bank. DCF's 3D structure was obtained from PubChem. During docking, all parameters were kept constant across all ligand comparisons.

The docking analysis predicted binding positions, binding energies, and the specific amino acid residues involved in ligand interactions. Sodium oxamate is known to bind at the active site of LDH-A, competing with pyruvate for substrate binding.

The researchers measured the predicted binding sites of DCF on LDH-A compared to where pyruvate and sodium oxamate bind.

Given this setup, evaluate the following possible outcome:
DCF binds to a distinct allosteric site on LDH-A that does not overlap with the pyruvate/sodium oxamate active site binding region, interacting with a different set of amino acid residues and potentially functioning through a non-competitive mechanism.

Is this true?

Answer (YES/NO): YES